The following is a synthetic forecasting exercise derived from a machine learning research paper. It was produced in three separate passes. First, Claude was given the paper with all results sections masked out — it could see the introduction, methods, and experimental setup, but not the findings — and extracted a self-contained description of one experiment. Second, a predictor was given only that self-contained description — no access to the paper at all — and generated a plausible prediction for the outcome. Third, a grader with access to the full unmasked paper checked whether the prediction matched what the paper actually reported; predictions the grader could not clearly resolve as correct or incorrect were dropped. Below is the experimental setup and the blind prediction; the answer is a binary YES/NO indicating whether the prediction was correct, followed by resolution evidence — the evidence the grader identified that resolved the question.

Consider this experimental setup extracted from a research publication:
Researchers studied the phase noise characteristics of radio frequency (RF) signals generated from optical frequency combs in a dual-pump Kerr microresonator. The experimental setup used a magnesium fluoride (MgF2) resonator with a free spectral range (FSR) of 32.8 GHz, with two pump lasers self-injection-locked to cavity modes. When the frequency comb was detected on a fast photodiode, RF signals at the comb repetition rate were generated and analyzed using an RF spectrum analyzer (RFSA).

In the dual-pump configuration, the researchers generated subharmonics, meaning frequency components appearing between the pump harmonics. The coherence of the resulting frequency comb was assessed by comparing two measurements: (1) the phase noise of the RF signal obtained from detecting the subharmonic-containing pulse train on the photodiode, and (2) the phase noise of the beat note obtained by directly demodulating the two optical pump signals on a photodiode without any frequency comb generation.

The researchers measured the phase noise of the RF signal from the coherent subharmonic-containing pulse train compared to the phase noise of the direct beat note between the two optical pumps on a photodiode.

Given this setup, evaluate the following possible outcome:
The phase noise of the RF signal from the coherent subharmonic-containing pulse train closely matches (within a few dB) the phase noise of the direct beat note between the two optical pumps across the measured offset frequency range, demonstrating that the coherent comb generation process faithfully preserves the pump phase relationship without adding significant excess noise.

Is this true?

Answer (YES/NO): NO